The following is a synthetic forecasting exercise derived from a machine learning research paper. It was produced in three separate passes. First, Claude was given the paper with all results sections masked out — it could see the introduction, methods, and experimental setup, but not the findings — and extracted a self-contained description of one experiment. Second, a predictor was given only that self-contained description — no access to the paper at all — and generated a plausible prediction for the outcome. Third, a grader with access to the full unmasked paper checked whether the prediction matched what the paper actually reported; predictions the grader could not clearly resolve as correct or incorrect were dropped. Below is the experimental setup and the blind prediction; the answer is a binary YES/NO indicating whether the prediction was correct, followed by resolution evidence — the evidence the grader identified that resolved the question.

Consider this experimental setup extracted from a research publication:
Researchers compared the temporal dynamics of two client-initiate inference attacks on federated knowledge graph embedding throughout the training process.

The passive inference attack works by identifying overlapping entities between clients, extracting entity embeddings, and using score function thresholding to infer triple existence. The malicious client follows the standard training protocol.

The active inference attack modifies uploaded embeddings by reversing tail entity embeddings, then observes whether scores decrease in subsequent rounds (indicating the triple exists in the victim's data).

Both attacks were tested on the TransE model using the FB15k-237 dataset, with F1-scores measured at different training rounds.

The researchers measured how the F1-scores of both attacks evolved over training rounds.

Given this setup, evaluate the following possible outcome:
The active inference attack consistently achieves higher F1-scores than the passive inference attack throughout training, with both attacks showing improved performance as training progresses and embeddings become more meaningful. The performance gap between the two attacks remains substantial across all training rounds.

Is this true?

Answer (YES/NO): NO